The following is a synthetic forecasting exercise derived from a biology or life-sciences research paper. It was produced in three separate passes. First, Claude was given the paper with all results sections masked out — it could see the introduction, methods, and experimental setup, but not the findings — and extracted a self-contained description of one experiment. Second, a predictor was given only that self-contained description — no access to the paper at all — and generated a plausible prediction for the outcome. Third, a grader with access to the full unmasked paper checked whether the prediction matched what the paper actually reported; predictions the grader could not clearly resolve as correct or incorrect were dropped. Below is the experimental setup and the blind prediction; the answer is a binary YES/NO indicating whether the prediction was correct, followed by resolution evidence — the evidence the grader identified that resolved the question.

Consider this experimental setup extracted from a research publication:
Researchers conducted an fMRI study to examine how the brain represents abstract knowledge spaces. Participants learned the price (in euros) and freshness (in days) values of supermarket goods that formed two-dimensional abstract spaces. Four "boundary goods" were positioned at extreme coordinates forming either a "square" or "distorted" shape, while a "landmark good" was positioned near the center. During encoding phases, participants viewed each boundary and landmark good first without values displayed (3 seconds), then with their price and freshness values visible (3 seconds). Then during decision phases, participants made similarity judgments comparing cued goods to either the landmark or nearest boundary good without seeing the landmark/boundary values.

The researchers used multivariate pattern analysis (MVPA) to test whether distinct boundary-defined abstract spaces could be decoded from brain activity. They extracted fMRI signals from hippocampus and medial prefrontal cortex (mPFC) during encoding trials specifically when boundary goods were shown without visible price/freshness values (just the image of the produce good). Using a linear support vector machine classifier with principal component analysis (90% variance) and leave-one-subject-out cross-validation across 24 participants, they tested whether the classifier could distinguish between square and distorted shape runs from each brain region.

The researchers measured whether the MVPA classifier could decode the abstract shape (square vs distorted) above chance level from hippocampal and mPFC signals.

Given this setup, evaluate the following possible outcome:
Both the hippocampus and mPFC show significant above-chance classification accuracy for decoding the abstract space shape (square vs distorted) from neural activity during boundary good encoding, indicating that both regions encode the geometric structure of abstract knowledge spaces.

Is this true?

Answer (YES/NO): NO